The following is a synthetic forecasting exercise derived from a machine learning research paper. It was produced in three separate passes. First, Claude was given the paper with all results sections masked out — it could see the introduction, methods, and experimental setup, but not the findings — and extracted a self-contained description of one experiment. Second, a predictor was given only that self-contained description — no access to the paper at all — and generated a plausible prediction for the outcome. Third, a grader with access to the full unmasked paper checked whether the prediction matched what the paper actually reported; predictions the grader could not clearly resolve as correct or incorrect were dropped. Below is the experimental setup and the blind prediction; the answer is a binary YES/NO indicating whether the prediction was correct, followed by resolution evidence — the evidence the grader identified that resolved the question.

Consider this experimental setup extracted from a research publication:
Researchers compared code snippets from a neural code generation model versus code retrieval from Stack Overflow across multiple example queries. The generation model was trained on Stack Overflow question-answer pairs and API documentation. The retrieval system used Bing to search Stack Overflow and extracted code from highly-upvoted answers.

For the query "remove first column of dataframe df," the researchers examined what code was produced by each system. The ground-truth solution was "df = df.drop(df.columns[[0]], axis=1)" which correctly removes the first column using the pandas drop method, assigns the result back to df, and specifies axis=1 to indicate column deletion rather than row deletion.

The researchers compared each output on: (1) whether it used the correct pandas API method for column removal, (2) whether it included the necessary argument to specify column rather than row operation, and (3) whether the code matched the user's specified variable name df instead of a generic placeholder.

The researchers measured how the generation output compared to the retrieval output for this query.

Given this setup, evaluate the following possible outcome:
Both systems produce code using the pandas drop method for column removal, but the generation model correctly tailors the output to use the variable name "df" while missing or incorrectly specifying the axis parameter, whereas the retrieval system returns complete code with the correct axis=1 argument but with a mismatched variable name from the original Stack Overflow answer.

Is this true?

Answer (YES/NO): NO